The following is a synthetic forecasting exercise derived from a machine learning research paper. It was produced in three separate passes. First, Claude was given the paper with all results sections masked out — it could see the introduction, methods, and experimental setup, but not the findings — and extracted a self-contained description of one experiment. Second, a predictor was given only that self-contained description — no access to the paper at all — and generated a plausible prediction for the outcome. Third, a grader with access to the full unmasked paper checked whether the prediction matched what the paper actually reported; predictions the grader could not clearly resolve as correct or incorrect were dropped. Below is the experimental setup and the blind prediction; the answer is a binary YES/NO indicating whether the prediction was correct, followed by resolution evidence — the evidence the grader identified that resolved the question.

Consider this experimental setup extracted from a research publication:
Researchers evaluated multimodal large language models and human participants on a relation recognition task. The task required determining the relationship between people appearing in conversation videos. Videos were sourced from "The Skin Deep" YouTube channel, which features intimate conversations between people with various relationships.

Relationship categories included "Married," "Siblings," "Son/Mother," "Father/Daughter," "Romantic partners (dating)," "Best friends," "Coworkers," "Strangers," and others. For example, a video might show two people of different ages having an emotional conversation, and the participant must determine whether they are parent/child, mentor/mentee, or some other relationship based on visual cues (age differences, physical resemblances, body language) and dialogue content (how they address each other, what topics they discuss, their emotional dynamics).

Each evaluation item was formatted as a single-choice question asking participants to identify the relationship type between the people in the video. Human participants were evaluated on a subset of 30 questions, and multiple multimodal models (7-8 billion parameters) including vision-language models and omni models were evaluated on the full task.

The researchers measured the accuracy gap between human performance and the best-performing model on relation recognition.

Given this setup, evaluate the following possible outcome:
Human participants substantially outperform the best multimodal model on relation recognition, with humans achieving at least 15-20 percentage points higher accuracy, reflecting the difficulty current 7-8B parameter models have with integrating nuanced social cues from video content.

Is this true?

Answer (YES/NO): YES